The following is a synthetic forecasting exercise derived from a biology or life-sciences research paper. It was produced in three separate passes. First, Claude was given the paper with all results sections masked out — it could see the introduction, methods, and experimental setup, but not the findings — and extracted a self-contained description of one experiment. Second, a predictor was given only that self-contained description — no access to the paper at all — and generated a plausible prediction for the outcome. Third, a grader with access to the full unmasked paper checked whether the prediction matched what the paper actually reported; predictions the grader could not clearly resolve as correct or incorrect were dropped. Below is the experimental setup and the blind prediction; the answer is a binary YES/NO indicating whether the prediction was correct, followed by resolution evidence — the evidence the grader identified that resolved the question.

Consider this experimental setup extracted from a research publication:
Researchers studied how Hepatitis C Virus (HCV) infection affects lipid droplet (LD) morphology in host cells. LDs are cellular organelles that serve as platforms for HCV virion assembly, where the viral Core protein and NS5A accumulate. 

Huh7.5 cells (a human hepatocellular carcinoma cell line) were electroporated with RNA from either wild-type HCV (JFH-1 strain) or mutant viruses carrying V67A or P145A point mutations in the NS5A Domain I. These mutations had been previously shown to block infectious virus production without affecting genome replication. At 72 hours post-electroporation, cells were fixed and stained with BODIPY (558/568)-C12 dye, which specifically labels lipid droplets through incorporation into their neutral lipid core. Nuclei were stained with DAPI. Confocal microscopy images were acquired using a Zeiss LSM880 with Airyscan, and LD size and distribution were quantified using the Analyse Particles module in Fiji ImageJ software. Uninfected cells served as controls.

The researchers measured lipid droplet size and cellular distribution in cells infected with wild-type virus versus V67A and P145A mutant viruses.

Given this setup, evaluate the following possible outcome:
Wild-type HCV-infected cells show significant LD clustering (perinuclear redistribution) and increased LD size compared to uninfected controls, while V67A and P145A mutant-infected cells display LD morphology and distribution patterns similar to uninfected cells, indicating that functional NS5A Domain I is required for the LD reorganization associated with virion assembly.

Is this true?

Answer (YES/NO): NO